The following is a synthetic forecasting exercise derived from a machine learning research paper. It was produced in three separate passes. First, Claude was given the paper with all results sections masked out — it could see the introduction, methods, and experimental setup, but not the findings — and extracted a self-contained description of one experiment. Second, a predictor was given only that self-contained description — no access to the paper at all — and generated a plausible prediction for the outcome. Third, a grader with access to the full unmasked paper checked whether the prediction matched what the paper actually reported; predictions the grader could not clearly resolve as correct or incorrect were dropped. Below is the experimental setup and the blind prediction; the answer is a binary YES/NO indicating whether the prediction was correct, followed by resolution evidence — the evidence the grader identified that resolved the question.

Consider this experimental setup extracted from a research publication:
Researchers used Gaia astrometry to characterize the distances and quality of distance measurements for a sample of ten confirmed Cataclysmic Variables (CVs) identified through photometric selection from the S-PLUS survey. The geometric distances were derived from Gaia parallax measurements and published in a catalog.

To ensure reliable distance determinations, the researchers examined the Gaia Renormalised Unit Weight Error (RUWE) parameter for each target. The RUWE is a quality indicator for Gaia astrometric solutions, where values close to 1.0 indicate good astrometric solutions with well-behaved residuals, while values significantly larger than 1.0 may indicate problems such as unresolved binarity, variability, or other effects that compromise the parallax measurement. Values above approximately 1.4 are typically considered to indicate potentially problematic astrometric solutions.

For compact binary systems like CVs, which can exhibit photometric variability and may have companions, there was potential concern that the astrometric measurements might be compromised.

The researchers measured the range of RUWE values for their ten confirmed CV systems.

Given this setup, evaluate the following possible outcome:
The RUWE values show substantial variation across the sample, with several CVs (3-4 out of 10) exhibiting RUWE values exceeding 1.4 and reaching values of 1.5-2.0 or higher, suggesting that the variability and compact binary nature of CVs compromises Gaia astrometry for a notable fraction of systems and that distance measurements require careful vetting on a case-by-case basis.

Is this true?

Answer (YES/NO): NO